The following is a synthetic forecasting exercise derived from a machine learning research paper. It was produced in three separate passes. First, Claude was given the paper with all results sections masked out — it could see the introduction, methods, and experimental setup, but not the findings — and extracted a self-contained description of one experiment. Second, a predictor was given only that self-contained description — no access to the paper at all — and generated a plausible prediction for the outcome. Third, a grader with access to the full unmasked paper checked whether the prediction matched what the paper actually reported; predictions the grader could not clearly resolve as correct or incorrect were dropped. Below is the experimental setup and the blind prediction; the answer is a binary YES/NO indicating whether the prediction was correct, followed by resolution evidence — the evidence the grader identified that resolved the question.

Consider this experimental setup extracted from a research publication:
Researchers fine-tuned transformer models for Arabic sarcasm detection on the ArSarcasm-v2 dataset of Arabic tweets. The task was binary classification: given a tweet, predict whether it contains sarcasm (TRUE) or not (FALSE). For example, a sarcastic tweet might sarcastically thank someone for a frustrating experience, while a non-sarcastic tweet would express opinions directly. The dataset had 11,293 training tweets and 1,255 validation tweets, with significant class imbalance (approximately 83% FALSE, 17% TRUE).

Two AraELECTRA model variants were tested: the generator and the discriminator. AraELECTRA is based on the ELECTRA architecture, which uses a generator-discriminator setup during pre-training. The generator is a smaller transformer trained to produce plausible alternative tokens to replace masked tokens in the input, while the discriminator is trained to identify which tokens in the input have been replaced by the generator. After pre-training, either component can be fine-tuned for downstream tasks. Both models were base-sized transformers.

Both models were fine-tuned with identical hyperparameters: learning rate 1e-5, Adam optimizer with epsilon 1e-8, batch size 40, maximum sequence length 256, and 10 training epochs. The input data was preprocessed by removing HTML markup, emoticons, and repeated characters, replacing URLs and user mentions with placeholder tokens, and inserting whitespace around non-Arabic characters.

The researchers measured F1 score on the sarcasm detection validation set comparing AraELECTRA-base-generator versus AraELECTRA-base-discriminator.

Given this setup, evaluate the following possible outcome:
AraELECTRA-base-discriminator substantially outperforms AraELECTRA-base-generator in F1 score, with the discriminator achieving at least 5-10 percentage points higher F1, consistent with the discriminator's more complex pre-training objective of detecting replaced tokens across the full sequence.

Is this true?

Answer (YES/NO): NO